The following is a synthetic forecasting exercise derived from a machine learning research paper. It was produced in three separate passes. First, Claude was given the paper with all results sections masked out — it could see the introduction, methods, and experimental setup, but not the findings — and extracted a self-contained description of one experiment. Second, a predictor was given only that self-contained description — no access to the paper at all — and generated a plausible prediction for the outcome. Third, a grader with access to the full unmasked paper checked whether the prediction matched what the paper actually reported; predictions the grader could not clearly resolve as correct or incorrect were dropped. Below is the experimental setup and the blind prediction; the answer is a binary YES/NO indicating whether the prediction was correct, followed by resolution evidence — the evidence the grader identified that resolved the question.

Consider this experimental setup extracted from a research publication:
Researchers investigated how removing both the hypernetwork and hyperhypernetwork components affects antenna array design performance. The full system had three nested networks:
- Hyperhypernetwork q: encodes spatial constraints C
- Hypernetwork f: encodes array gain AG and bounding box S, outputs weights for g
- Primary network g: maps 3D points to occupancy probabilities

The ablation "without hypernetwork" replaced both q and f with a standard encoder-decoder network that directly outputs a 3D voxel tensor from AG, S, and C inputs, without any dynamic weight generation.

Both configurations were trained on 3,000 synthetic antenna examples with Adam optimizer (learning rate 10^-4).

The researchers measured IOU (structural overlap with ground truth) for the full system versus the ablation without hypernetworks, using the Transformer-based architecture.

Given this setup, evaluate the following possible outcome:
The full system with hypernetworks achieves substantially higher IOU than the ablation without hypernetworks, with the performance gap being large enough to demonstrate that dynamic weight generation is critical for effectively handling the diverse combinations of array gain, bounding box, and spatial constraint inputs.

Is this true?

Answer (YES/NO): YES